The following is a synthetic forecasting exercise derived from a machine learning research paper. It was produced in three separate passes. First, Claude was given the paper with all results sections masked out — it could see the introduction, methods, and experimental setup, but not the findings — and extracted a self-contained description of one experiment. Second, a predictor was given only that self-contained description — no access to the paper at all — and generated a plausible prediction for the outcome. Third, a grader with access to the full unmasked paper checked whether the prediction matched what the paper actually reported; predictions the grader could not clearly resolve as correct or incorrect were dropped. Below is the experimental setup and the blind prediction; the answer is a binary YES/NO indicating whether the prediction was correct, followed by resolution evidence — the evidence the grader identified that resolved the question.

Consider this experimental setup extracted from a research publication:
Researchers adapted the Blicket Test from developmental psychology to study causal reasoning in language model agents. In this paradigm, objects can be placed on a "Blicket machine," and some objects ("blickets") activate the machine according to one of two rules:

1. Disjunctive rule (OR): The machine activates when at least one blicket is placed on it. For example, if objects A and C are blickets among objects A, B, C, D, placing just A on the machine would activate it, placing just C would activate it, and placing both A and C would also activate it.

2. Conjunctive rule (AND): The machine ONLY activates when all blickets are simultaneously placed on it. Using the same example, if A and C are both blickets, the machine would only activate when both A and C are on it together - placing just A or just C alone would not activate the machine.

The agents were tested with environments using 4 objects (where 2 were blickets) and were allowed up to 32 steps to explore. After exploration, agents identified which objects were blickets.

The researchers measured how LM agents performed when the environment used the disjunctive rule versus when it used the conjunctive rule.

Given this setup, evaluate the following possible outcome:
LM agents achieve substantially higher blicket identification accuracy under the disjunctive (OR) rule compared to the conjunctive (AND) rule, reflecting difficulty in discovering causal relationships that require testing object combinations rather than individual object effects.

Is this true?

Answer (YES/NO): YES